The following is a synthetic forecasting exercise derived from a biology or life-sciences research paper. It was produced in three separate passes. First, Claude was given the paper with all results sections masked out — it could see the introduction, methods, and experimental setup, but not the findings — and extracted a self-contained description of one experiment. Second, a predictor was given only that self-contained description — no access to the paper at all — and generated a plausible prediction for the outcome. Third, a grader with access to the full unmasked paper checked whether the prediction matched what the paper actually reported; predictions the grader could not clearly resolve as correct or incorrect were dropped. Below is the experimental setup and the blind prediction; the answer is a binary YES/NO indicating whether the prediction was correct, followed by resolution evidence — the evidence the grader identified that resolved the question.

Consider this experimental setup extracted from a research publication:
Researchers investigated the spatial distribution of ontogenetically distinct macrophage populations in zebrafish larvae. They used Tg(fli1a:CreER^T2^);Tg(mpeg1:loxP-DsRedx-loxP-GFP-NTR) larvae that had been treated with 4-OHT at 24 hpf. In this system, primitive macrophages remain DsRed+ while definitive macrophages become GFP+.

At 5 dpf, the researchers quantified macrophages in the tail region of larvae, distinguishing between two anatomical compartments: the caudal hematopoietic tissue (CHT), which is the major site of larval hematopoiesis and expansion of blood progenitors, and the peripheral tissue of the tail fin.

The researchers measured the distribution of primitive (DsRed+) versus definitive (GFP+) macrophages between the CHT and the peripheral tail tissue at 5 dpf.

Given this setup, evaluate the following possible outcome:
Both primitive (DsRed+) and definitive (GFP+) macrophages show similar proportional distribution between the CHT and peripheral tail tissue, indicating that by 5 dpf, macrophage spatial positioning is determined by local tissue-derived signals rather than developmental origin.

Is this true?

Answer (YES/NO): NO